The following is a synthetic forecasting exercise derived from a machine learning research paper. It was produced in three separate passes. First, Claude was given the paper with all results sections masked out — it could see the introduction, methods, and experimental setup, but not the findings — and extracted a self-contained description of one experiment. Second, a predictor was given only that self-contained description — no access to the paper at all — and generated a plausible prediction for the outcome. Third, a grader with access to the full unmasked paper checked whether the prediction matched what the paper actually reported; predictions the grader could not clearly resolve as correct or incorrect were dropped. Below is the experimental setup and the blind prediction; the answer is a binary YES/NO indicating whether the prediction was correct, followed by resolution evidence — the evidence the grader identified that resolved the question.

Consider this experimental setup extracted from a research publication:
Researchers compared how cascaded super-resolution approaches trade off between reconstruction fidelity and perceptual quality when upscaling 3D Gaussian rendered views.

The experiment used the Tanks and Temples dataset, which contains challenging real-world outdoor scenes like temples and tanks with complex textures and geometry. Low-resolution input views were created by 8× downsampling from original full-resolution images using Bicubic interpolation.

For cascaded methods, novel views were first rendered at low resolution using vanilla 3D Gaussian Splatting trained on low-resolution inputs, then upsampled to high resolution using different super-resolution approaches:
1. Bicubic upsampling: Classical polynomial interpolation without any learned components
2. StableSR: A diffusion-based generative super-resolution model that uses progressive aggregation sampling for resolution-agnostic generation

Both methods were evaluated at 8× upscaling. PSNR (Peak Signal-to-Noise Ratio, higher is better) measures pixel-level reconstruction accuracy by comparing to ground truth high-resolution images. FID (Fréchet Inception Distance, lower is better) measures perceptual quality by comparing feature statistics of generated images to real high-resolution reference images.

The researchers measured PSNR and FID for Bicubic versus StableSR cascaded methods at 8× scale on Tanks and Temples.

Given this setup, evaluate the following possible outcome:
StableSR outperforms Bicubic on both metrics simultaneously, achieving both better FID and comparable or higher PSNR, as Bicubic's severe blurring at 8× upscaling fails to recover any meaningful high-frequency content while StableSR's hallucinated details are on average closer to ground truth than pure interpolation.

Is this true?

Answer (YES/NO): NO